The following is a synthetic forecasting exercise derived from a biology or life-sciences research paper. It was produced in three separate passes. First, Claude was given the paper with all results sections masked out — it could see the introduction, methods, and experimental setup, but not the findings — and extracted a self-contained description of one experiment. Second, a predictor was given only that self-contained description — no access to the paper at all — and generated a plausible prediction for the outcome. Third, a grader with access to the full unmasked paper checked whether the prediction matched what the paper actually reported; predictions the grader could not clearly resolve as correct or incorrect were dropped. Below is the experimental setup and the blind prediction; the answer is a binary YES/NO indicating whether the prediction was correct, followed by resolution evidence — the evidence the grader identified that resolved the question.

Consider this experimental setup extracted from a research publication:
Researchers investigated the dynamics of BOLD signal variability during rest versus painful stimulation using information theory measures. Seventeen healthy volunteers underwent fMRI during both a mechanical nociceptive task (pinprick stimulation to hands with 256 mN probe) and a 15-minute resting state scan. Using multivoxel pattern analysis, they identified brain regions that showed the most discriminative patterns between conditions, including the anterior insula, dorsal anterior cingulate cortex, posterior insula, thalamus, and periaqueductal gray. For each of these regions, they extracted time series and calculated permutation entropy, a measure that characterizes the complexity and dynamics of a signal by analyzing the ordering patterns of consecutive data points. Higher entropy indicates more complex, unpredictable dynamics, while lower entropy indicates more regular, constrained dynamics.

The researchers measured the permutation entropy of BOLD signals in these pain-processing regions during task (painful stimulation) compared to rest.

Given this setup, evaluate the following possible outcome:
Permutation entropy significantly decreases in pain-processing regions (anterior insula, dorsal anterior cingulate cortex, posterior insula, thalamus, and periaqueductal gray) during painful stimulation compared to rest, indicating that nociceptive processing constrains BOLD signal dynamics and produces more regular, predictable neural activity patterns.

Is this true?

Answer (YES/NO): YES